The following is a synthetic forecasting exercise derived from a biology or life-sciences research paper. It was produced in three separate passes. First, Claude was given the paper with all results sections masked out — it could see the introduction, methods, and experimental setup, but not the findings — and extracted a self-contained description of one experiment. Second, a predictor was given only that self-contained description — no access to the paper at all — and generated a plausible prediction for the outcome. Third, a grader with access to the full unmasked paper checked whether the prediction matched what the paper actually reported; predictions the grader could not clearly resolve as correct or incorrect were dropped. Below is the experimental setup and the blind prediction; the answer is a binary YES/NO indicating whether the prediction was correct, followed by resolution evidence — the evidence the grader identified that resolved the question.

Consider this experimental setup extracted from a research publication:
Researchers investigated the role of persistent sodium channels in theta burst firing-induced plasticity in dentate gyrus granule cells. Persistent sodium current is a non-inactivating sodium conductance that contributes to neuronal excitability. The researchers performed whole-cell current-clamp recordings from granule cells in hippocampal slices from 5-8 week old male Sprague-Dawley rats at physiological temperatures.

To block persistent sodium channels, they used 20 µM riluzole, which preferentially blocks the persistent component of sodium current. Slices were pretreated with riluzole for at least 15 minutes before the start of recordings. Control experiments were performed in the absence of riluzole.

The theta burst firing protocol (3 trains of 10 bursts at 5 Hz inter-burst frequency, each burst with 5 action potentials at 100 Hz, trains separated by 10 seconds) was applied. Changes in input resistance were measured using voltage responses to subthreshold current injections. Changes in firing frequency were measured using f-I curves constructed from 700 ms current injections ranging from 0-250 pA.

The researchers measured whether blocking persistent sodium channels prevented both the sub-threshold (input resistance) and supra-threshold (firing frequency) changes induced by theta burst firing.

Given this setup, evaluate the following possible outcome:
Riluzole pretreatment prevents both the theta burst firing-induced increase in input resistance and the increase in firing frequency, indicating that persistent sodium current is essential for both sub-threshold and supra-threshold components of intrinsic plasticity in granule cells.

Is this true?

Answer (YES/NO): NO